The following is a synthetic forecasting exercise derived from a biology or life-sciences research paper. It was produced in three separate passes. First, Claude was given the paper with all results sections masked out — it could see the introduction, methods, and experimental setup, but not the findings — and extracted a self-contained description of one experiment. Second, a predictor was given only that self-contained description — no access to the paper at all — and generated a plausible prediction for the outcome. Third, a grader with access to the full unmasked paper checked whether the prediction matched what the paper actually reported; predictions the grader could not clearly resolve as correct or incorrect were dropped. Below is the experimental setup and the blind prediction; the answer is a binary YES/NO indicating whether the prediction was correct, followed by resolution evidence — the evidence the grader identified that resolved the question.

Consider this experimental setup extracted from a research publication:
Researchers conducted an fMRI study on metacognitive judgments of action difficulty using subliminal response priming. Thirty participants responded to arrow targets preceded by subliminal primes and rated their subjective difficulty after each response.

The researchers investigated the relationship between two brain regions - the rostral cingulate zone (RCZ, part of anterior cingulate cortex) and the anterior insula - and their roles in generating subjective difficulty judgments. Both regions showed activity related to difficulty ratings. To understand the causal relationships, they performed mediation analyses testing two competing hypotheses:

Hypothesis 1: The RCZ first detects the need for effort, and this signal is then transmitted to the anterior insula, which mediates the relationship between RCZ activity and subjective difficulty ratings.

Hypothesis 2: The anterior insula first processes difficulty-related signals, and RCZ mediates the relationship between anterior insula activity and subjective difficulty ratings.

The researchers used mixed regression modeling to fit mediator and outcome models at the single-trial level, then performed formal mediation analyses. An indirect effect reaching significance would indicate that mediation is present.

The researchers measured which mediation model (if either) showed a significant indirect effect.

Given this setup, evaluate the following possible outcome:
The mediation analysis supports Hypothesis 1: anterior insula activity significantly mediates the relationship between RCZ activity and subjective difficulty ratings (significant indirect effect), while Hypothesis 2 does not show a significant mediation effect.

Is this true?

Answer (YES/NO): NO